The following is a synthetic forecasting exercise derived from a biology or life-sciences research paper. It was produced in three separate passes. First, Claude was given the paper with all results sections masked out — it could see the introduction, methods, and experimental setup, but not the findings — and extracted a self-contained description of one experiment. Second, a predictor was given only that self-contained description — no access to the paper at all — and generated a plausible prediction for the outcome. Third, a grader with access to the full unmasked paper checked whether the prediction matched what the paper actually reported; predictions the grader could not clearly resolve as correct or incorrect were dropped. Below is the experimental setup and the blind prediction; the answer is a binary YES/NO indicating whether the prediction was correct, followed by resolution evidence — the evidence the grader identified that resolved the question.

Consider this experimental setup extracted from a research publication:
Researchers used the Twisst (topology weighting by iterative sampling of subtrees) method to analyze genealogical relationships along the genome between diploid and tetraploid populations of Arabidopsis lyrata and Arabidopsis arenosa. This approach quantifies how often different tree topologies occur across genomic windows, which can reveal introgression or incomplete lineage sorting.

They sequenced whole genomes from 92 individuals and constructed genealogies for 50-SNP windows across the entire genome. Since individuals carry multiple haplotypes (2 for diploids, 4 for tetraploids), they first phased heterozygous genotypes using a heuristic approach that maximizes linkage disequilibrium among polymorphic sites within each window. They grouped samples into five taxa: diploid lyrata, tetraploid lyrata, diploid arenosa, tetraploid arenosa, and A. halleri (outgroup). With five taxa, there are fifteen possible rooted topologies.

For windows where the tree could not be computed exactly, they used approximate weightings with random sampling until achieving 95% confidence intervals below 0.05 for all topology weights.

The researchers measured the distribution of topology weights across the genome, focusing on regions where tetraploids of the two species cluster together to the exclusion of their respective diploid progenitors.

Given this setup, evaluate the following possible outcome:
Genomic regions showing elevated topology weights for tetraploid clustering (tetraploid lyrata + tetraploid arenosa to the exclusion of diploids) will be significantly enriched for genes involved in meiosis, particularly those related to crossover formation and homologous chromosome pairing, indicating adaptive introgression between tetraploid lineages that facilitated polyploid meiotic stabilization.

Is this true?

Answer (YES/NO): YES